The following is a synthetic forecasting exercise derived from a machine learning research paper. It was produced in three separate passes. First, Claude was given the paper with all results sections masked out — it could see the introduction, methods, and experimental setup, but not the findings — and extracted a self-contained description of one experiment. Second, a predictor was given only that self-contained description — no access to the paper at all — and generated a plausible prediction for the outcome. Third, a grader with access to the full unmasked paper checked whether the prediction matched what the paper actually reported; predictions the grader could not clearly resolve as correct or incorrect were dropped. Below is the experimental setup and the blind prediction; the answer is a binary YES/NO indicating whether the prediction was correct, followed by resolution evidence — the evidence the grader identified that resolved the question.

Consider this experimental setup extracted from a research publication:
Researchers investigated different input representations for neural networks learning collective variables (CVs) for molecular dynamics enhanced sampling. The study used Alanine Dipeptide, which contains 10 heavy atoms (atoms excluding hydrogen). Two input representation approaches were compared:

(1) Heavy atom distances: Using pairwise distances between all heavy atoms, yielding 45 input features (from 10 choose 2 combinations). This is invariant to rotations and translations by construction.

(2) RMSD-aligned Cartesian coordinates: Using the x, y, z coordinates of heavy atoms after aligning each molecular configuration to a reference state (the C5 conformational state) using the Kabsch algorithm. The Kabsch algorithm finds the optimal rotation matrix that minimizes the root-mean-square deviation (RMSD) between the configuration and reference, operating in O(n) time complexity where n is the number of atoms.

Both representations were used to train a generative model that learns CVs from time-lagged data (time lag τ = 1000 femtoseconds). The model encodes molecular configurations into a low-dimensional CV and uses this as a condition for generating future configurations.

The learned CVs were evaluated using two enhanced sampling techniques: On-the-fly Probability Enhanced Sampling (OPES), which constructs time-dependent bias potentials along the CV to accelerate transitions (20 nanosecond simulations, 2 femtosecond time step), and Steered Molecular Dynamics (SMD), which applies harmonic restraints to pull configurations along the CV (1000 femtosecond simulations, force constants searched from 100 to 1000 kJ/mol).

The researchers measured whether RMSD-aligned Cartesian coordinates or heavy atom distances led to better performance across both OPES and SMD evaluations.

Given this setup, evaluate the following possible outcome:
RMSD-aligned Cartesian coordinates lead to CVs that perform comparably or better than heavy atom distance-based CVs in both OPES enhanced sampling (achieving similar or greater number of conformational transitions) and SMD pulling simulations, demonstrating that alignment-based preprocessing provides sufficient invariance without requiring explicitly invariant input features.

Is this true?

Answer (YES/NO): YES